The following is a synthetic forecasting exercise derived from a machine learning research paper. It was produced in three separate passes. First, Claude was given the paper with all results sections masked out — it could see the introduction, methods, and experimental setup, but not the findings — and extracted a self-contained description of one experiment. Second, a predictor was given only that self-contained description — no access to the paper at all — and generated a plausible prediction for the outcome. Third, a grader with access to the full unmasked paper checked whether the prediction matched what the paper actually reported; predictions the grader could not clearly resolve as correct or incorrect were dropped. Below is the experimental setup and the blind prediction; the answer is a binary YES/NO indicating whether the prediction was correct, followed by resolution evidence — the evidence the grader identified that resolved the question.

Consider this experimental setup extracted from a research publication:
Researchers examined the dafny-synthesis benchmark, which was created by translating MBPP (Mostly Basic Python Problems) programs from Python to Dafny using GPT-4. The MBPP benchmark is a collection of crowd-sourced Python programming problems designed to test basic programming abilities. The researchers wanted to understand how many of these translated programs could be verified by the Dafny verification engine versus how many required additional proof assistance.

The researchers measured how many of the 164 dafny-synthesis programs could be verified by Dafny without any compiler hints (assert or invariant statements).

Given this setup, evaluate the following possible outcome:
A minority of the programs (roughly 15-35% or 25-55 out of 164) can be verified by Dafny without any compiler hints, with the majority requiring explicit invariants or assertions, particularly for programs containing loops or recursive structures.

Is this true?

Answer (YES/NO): NO